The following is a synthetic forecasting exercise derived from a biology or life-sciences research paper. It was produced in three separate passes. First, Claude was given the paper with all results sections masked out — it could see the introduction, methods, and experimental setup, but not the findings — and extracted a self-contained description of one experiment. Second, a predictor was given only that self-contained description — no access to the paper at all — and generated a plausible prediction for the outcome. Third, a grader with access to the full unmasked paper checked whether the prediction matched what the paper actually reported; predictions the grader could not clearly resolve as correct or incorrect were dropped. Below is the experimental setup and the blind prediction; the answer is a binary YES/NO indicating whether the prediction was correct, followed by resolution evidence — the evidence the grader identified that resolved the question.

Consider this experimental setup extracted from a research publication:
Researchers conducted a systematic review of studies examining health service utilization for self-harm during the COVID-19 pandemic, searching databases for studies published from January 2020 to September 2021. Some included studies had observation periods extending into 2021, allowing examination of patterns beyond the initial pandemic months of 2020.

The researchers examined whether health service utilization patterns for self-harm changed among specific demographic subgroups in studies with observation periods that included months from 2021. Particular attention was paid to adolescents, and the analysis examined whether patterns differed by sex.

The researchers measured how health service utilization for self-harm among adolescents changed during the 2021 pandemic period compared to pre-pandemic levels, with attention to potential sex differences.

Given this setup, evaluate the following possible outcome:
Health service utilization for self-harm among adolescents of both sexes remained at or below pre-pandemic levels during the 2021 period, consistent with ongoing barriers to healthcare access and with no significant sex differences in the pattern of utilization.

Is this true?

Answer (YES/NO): NO